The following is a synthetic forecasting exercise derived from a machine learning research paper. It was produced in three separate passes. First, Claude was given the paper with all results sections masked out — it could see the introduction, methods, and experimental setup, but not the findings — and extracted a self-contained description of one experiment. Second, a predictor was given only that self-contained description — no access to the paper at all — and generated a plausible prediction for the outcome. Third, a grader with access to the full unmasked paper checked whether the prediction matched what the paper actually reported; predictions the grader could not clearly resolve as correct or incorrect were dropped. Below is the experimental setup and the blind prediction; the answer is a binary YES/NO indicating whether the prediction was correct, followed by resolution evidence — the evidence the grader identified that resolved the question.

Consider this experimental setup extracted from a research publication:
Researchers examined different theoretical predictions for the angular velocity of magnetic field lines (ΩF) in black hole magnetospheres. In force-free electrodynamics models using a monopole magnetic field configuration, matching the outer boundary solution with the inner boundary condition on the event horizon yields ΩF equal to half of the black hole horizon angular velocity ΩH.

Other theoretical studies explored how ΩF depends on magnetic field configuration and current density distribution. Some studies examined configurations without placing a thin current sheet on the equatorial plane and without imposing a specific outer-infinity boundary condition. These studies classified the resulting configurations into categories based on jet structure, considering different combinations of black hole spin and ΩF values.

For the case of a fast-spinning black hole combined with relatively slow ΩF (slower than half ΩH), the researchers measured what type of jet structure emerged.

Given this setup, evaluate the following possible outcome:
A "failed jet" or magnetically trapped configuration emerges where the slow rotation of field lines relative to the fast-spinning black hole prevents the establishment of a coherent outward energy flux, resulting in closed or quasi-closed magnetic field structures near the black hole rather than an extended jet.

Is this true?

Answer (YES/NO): NO